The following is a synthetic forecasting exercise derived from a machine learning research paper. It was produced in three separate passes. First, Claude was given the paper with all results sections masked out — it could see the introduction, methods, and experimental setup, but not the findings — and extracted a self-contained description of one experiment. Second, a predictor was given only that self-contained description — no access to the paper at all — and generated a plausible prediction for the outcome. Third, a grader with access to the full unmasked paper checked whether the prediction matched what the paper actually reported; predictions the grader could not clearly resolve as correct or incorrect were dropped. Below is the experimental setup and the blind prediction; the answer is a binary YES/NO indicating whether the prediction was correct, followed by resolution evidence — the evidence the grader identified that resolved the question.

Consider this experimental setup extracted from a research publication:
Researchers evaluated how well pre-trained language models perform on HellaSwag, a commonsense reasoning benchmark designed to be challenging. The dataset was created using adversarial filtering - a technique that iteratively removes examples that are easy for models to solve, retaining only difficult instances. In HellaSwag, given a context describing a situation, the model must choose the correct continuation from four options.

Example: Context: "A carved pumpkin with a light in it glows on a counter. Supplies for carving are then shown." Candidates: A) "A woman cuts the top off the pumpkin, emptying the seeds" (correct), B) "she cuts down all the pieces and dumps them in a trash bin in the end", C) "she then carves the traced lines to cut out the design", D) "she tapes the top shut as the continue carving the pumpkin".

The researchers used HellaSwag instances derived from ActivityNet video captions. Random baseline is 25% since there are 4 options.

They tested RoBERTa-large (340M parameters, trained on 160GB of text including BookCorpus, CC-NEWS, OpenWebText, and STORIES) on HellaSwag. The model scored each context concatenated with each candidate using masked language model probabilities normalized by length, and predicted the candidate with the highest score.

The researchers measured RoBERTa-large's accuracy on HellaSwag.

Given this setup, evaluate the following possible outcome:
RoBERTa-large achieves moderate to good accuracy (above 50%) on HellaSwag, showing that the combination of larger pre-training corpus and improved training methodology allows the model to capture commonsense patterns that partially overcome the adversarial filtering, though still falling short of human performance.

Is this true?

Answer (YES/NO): NO